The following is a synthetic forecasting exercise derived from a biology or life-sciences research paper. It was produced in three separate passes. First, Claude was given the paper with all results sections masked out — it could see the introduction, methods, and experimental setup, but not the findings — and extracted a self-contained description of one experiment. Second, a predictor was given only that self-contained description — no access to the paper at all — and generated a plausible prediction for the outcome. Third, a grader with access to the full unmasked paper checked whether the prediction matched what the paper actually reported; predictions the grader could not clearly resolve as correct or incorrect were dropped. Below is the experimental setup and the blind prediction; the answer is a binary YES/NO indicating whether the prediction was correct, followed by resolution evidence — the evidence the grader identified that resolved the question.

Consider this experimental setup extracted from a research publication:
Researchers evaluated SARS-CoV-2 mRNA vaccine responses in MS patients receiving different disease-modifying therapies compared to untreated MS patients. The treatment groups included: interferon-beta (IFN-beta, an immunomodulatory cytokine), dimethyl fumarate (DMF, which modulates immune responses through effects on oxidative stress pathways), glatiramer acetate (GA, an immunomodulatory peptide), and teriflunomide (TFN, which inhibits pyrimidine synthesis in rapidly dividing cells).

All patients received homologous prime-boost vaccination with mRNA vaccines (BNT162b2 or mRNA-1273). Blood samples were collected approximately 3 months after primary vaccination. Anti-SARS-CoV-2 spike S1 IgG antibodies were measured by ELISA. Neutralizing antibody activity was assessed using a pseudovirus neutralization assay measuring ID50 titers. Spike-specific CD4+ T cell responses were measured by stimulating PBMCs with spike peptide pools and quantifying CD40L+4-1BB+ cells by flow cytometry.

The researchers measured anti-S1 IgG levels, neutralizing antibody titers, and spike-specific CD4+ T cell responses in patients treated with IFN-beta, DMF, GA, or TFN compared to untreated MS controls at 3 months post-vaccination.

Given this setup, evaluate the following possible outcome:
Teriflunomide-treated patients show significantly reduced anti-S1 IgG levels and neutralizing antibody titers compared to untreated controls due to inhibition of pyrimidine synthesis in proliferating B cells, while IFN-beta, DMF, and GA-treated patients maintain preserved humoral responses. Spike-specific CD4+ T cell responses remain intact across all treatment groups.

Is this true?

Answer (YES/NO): NO